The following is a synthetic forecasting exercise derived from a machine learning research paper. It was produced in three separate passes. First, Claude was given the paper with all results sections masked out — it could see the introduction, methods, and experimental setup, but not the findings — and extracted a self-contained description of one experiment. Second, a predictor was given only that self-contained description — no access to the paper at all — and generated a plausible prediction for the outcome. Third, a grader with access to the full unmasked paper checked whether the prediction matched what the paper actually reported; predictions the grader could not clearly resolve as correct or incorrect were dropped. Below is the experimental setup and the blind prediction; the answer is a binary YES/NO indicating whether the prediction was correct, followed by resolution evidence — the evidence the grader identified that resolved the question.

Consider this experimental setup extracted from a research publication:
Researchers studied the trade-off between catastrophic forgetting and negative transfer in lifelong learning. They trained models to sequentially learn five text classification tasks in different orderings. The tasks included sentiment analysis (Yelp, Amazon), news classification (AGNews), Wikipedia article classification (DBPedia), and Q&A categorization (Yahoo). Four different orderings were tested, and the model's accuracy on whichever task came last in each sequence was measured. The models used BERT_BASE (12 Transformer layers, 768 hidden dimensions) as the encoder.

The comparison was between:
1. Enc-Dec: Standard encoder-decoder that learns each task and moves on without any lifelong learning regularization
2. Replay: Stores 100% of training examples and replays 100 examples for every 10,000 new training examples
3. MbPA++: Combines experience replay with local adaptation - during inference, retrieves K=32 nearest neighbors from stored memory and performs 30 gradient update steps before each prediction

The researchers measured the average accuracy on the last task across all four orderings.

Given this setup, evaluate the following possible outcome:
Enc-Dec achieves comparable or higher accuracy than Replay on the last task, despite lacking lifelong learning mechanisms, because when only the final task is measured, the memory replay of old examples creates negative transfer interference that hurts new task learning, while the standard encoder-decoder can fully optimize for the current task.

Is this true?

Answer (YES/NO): YES